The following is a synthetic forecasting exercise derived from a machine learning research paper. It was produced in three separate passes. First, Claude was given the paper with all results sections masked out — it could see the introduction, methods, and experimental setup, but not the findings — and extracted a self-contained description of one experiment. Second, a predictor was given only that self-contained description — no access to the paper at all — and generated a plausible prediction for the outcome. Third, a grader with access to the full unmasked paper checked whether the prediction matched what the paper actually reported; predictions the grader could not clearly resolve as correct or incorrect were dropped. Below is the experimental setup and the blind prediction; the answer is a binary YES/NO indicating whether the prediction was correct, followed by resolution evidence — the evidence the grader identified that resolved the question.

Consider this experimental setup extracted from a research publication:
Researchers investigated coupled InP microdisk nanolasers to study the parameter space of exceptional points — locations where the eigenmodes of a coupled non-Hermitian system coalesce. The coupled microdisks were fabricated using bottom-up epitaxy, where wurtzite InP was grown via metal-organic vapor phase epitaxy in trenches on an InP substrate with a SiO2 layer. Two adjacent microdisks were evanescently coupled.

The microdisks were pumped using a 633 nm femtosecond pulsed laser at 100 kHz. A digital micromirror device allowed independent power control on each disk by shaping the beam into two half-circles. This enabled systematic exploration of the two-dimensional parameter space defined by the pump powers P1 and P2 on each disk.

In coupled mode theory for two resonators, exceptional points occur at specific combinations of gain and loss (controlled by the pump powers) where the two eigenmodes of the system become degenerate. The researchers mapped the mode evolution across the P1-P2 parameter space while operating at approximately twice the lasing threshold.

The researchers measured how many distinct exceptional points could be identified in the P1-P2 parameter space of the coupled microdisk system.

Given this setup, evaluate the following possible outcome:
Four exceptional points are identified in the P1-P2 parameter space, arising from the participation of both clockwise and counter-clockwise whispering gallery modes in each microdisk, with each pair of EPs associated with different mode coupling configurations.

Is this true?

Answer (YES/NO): NO